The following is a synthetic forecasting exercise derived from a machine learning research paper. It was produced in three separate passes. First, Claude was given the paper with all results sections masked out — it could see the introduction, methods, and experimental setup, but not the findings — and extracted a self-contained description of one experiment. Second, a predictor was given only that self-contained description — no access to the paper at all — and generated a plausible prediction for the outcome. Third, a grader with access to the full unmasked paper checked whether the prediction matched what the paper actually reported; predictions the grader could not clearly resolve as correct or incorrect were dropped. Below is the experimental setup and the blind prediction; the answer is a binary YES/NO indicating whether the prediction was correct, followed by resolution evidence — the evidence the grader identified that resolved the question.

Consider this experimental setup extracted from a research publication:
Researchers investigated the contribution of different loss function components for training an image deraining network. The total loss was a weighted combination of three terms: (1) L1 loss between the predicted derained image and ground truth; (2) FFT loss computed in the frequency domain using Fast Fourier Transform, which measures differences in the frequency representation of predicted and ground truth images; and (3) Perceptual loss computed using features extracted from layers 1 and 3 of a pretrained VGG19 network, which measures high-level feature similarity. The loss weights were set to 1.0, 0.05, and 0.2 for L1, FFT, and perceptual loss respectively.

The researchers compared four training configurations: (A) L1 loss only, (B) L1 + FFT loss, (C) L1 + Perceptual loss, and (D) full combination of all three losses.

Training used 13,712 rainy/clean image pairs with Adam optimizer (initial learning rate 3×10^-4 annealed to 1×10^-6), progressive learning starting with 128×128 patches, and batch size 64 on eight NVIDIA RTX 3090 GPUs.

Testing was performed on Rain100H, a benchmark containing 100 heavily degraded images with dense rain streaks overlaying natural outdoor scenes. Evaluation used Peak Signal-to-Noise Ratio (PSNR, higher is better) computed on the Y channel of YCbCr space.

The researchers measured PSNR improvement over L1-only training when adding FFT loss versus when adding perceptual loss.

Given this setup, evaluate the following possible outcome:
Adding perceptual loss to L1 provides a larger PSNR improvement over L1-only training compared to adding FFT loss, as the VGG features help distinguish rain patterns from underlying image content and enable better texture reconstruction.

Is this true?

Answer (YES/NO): NO